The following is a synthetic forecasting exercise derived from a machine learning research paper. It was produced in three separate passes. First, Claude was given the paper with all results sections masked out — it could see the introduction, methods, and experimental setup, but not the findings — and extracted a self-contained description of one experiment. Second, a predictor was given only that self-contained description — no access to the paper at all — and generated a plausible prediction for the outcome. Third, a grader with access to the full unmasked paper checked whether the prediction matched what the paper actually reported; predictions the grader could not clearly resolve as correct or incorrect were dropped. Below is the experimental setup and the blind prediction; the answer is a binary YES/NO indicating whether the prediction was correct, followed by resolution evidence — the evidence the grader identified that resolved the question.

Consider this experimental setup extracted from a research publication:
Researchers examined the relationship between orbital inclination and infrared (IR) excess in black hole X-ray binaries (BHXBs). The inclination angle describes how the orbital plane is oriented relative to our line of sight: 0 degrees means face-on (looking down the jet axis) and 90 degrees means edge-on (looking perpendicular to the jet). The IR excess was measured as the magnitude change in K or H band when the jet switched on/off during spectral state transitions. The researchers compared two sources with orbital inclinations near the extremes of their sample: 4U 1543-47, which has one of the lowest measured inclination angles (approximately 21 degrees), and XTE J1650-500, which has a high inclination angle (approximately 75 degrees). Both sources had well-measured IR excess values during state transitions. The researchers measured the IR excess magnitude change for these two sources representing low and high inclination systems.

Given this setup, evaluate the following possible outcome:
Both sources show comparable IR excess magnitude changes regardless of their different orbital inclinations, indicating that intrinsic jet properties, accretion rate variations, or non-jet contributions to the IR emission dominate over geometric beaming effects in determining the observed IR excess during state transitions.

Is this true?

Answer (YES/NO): NO